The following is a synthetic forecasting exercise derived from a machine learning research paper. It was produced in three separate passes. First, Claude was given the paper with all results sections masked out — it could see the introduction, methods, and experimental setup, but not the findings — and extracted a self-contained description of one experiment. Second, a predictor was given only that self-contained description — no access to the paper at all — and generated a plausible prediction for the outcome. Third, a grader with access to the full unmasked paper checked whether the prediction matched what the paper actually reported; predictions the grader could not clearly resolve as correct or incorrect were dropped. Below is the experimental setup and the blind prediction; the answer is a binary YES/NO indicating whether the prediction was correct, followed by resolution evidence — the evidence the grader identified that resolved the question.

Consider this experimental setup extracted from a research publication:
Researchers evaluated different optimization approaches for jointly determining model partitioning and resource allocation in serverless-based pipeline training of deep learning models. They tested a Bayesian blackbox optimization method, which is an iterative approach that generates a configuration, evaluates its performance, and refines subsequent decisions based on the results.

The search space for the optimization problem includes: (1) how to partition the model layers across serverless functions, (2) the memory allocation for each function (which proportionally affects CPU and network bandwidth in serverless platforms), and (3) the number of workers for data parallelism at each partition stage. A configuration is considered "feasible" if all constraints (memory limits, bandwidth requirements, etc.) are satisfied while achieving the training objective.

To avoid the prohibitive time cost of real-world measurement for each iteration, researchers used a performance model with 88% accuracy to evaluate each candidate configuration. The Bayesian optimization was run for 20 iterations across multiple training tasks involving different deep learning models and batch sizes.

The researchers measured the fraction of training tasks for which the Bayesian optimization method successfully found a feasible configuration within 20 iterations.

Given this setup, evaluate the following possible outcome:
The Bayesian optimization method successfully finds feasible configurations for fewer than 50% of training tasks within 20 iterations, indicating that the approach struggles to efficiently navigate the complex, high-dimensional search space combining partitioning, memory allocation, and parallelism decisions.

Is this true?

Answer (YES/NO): YES